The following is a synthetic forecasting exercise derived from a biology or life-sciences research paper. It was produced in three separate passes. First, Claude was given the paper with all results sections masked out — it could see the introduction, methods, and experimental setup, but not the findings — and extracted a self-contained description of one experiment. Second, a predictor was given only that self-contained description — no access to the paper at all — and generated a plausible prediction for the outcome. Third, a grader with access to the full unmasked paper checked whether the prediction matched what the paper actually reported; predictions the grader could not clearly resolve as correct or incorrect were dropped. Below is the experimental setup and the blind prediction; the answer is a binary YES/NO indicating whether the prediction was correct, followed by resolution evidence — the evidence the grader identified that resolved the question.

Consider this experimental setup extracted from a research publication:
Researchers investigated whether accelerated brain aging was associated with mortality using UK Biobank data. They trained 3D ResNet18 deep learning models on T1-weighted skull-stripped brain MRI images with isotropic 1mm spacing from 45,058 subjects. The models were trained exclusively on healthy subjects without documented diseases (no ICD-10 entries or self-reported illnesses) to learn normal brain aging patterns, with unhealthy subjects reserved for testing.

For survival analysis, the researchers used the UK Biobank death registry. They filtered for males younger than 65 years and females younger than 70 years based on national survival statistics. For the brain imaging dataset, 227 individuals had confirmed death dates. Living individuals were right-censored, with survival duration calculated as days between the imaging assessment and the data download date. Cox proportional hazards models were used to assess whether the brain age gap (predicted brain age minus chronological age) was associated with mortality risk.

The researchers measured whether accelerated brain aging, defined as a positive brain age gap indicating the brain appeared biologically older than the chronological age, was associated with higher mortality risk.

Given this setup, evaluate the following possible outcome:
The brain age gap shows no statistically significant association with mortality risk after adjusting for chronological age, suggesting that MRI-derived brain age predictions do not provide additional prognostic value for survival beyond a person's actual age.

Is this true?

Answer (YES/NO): NO